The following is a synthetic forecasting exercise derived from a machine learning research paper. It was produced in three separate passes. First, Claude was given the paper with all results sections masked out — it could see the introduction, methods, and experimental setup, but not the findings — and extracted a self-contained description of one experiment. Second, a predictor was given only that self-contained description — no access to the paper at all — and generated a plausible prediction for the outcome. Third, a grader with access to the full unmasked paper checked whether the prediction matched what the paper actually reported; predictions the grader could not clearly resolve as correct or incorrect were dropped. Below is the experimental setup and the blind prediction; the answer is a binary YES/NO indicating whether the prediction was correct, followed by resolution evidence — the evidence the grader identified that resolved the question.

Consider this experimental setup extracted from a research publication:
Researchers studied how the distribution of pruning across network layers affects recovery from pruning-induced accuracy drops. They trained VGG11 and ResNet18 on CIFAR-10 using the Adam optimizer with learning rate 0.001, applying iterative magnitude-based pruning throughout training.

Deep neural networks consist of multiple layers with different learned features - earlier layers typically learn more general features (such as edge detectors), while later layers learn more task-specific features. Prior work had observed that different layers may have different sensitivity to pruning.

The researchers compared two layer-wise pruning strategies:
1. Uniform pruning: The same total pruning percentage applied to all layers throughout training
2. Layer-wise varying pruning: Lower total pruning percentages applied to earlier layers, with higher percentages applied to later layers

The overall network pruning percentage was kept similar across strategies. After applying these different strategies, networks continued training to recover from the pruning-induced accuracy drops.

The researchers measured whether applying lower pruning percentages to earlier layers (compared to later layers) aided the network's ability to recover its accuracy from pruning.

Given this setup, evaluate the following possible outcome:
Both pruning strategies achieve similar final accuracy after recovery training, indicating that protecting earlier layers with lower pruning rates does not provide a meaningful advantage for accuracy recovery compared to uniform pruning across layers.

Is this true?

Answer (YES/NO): NO